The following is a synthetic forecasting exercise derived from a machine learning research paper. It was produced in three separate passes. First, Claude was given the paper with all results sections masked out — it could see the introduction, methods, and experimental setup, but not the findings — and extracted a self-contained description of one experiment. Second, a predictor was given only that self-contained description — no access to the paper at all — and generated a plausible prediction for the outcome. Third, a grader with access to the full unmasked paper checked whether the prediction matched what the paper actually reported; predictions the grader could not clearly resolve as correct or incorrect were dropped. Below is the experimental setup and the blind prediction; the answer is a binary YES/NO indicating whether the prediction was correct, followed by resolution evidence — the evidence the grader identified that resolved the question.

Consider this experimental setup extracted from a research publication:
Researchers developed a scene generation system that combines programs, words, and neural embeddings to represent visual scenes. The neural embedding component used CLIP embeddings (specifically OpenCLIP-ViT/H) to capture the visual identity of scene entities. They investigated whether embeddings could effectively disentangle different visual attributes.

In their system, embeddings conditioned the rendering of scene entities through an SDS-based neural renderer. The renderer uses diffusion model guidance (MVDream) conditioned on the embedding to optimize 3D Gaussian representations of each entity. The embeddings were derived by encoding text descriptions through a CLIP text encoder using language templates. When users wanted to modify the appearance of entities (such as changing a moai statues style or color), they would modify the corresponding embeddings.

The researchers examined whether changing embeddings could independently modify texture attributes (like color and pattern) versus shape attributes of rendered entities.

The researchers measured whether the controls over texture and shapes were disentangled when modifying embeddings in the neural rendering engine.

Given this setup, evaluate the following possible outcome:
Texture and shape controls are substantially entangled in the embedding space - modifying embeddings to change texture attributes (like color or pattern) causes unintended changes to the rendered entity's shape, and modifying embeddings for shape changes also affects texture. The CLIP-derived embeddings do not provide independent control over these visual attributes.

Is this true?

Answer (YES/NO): YES